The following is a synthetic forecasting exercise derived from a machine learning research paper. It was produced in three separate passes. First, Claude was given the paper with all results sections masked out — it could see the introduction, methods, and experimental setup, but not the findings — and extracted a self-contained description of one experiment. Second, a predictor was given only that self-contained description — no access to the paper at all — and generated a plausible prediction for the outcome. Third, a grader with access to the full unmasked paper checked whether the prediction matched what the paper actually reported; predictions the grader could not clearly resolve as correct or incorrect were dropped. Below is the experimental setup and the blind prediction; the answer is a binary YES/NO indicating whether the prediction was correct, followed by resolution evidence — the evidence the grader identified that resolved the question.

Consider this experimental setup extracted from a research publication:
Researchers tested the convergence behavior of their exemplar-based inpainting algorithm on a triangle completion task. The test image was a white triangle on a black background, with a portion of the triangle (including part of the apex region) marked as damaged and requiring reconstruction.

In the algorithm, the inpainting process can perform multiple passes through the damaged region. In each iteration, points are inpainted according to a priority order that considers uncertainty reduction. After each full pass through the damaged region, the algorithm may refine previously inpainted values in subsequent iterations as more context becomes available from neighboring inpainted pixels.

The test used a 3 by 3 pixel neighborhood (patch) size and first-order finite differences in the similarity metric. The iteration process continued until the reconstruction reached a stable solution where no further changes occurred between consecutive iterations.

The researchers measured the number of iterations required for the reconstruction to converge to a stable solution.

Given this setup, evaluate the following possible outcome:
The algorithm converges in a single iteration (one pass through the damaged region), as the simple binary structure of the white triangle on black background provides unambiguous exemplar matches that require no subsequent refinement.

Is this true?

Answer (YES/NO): NO